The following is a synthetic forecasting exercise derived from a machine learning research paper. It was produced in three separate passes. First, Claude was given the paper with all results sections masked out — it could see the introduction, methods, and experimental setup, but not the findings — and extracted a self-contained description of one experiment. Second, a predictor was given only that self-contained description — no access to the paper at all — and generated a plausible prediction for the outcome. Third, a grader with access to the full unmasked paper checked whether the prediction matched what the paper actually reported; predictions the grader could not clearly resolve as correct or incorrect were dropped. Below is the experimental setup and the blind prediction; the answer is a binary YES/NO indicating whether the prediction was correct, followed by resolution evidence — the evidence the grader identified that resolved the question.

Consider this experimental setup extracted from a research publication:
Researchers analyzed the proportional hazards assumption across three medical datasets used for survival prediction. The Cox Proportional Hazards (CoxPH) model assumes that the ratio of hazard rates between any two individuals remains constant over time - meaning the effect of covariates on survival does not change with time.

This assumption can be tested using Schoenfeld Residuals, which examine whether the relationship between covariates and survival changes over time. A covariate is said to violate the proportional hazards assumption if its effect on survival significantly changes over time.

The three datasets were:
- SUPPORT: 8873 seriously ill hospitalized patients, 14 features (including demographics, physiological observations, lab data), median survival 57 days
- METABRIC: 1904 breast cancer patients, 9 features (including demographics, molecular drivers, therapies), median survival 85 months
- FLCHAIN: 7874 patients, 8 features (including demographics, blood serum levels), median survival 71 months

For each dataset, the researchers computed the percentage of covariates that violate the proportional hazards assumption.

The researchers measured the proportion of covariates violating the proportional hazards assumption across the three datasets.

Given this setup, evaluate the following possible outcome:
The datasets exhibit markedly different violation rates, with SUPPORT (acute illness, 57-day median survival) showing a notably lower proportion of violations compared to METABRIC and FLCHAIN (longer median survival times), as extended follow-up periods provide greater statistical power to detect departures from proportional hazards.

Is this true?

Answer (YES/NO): NO